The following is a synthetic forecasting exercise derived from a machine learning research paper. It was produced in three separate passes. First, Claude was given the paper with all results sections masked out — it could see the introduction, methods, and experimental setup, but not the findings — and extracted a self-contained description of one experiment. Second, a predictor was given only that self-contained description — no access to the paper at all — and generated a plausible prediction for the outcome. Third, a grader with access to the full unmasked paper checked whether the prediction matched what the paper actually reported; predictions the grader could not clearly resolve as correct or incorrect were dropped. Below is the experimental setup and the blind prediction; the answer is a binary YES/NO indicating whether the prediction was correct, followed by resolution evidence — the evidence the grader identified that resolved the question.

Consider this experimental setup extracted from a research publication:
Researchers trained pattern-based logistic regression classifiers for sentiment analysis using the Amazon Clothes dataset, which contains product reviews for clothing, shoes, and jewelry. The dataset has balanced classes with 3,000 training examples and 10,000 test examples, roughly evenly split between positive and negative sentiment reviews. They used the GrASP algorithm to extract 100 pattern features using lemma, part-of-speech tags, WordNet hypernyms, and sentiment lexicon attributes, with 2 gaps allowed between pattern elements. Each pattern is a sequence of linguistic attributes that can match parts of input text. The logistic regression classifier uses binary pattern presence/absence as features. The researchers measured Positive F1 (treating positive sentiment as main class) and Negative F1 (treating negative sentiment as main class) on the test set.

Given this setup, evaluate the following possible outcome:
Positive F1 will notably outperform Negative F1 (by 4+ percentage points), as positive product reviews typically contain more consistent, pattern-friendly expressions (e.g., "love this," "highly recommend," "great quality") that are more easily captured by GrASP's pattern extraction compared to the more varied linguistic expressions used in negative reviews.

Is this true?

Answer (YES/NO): NO